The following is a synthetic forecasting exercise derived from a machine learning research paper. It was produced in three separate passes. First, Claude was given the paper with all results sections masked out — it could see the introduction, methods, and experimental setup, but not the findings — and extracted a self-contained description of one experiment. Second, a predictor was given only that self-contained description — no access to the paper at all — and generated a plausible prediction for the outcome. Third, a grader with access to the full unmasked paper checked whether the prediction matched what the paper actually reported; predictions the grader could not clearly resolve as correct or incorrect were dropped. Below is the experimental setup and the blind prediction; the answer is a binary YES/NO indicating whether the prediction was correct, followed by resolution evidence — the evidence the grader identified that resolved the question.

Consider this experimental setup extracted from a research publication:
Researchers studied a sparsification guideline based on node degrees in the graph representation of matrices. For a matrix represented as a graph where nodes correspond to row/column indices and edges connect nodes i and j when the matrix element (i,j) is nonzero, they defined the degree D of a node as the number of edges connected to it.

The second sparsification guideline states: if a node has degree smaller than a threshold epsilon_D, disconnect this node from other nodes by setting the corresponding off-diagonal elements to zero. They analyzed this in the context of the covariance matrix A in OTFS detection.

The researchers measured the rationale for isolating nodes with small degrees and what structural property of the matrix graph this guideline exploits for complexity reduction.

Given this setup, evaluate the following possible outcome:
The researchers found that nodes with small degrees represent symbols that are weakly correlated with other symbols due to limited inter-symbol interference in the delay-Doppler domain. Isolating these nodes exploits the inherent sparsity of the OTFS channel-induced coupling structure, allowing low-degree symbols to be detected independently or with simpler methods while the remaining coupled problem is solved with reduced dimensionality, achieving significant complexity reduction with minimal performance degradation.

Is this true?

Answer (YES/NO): NO